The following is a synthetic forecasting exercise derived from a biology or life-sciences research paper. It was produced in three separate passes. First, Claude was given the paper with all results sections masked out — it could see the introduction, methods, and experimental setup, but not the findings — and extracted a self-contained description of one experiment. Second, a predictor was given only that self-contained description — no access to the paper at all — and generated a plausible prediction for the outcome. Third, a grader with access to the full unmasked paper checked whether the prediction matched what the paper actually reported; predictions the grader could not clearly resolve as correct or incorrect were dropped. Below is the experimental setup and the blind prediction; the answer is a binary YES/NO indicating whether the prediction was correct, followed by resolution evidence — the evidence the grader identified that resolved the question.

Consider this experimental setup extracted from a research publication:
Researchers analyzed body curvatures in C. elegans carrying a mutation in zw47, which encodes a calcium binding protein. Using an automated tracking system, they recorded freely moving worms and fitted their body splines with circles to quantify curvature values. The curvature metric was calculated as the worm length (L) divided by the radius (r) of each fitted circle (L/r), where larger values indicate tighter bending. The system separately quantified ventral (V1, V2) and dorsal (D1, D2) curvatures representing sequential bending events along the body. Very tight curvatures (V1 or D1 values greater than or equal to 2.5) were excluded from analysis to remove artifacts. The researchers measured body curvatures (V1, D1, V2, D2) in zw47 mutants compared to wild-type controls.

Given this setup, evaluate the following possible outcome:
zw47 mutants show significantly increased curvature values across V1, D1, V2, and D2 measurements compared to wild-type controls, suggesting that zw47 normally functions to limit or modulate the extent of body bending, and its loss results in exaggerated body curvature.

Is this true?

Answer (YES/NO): YES